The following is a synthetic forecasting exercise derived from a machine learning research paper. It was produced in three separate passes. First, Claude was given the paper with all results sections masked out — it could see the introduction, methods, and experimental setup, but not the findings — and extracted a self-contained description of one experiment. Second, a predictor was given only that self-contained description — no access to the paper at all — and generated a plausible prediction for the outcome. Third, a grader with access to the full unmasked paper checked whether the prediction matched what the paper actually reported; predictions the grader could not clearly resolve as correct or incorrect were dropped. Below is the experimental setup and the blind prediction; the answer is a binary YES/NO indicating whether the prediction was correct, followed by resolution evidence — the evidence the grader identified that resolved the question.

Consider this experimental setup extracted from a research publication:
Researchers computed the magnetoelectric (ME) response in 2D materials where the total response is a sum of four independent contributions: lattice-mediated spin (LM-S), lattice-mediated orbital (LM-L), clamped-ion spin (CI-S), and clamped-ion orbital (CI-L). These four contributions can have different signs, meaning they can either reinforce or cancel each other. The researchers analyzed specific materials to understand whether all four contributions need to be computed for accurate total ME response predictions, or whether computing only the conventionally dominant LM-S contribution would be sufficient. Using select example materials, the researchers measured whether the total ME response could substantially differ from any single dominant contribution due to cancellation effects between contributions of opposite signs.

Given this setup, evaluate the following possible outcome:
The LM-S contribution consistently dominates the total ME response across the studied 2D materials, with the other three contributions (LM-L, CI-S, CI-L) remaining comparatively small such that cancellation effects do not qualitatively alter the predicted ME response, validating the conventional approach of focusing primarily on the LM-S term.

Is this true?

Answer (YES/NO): NO